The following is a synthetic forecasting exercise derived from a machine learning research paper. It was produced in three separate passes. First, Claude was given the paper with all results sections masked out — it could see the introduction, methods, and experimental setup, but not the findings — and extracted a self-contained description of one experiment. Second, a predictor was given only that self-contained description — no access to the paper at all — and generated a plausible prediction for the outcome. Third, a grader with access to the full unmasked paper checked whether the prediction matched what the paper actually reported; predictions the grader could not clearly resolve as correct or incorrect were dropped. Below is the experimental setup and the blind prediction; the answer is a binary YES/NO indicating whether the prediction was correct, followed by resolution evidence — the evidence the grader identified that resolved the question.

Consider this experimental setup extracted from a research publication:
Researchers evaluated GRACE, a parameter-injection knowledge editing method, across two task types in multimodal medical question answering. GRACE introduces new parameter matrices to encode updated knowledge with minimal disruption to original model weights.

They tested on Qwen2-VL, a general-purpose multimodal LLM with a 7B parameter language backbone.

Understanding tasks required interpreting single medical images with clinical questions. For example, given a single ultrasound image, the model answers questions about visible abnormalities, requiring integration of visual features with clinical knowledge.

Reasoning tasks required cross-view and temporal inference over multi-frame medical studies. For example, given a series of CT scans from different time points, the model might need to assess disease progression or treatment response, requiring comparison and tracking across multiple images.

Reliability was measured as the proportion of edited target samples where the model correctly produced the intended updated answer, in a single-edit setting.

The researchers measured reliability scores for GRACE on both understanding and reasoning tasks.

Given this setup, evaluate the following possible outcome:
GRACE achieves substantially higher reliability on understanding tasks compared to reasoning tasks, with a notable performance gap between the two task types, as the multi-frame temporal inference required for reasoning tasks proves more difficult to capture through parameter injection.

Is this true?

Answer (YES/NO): NO